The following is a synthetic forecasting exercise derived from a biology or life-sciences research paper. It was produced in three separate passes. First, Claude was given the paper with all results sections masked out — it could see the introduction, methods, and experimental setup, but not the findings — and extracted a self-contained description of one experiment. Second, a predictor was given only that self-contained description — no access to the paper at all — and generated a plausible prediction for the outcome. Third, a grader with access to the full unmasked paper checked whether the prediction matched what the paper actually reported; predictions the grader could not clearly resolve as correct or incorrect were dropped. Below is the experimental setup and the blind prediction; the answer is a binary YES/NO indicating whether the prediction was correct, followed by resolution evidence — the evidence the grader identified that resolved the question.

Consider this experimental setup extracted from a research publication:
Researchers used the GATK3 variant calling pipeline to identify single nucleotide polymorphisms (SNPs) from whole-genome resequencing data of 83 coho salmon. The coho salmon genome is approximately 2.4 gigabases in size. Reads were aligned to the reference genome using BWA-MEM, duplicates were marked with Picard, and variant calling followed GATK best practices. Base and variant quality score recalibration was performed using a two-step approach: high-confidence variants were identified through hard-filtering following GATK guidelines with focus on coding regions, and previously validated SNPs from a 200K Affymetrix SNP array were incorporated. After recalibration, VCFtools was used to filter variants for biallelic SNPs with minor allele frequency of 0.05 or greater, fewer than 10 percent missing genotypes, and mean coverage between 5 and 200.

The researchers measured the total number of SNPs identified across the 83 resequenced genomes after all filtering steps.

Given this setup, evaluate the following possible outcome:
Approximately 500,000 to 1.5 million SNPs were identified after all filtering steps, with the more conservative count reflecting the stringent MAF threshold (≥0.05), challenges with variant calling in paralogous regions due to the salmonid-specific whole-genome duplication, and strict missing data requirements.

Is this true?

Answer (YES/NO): NO